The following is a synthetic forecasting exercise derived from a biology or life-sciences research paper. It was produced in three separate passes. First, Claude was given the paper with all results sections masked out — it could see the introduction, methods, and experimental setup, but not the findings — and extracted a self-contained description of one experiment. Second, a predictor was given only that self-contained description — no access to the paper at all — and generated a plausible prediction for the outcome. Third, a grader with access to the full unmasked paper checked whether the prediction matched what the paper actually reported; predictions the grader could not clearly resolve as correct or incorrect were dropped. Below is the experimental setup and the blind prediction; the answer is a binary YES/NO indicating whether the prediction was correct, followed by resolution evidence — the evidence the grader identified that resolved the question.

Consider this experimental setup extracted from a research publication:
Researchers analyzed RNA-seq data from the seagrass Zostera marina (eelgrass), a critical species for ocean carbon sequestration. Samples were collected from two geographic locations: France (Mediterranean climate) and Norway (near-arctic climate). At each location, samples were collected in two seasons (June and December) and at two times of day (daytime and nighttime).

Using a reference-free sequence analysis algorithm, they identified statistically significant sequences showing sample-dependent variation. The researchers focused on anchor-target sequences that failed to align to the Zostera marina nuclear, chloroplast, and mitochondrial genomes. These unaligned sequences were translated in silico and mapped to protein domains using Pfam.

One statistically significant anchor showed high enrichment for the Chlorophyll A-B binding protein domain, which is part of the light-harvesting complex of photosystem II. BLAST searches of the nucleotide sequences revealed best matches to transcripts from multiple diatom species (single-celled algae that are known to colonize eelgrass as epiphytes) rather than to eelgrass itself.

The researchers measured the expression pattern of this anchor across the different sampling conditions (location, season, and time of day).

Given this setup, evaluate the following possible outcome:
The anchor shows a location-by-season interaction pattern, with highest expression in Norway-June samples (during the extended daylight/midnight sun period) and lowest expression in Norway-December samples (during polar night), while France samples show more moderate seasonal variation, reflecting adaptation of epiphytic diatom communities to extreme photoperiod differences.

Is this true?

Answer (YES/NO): NO